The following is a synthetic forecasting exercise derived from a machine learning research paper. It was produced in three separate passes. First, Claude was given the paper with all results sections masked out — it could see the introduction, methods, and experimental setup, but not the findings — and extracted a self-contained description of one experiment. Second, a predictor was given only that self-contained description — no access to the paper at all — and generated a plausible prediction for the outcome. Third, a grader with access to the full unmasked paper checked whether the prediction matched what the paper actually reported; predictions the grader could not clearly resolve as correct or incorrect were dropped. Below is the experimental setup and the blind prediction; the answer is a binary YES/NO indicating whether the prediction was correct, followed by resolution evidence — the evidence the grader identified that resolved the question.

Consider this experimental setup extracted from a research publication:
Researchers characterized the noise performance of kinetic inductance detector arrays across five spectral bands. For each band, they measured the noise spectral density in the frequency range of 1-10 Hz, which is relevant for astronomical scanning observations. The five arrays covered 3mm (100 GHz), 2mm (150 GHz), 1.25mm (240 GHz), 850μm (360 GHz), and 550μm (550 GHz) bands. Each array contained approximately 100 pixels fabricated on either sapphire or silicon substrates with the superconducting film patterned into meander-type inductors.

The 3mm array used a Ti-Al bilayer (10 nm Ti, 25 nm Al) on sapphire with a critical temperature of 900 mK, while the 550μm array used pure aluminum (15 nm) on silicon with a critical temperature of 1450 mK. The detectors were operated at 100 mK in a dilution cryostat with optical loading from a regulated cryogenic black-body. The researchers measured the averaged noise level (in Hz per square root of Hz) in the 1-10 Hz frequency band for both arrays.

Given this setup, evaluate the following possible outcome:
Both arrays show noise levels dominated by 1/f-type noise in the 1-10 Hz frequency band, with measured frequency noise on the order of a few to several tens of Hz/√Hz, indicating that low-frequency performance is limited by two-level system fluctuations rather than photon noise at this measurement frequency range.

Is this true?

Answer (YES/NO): NO